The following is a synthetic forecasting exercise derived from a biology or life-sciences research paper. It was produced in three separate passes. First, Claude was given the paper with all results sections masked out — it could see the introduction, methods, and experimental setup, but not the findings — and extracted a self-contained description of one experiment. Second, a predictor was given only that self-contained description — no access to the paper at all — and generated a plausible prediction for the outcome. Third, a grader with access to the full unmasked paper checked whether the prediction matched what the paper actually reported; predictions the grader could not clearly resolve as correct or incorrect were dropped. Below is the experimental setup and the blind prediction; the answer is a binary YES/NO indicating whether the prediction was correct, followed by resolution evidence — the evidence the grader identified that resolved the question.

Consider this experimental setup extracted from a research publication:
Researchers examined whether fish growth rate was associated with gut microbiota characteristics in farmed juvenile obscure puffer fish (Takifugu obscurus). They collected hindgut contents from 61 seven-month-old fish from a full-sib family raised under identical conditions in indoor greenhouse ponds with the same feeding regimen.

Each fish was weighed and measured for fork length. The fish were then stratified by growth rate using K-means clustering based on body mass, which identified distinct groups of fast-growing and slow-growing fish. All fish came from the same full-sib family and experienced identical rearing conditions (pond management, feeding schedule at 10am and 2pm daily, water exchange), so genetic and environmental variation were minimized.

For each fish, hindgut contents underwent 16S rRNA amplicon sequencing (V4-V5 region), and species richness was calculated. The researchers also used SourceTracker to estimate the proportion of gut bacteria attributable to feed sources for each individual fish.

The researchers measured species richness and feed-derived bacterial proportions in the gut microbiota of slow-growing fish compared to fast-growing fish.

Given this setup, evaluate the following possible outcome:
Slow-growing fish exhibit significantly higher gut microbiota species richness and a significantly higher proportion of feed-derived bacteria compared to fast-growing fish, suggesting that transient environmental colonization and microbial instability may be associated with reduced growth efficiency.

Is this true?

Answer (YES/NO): YES